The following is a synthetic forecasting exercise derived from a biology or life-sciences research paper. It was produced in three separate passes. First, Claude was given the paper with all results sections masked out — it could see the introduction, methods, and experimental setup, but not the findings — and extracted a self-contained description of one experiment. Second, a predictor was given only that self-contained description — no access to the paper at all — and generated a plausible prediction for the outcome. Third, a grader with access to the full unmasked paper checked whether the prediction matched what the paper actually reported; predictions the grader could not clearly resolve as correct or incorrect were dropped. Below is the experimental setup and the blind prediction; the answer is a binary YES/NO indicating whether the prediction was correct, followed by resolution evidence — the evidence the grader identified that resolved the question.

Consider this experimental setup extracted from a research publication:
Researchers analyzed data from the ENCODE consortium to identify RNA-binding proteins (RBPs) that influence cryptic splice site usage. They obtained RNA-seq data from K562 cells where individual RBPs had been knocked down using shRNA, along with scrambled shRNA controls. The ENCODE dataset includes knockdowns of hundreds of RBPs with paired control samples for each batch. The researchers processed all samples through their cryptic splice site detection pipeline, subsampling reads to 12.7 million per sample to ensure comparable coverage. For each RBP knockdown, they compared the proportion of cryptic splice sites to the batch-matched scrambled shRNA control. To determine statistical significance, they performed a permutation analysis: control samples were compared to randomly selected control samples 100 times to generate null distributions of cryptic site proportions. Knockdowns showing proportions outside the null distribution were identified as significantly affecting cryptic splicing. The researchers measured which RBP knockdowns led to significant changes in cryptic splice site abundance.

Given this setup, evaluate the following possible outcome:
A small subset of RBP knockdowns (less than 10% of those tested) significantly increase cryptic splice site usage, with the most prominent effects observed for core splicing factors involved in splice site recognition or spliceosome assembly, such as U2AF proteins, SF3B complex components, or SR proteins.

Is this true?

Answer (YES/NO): NO